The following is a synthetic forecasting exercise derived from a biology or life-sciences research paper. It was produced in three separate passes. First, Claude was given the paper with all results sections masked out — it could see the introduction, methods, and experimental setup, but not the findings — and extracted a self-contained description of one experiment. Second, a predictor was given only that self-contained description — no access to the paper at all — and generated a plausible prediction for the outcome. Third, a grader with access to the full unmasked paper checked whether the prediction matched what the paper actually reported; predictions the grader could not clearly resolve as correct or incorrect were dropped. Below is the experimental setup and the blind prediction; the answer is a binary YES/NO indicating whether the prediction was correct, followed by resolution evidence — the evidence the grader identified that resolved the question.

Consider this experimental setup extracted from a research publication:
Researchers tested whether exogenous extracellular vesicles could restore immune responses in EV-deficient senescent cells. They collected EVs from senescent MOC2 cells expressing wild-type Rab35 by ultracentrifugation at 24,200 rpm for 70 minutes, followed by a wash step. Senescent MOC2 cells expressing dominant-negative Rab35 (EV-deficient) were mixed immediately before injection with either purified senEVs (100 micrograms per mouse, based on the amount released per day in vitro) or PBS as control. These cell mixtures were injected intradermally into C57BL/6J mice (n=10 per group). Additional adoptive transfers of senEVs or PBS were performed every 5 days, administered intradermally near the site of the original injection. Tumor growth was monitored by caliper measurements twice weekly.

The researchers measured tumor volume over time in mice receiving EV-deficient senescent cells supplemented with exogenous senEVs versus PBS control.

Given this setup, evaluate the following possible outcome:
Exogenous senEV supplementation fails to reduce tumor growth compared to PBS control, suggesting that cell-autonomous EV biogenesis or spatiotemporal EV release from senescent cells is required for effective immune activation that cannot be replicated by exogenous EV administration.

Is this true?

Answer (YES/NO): NO